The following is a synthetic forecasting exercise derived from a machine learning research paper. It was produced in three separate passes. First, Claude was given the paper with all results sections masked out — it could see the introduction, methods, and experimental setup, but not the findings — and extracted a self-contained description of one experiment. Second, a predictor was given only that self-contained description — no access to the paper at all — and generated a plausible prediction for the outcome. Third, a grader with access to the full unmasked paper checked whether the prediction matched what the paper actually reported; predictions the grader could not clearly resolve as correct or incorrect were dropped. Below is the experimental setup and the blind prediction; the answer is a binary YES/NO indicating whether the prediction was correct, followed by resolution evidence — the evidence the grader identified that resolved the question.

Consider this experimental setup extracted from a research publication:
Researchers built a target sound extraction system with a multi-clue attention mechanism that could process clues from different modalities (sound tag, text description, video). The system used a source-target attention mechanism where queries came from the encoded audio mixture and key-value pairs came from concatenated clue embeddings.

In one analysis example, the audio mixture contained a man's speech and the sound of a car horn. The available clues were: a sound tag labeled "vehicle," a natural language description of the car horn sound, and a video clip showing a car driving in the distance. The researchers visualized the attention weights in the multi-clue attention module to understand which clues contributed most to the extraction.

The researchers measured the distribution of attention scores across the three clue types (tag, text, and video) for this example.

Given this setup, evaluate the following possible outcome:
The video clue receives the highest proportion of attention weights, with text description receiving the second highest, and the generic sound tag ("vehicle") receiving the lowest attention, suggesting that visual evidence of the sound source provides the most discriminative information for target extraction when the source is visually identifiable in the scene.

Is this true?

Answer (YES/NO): NO